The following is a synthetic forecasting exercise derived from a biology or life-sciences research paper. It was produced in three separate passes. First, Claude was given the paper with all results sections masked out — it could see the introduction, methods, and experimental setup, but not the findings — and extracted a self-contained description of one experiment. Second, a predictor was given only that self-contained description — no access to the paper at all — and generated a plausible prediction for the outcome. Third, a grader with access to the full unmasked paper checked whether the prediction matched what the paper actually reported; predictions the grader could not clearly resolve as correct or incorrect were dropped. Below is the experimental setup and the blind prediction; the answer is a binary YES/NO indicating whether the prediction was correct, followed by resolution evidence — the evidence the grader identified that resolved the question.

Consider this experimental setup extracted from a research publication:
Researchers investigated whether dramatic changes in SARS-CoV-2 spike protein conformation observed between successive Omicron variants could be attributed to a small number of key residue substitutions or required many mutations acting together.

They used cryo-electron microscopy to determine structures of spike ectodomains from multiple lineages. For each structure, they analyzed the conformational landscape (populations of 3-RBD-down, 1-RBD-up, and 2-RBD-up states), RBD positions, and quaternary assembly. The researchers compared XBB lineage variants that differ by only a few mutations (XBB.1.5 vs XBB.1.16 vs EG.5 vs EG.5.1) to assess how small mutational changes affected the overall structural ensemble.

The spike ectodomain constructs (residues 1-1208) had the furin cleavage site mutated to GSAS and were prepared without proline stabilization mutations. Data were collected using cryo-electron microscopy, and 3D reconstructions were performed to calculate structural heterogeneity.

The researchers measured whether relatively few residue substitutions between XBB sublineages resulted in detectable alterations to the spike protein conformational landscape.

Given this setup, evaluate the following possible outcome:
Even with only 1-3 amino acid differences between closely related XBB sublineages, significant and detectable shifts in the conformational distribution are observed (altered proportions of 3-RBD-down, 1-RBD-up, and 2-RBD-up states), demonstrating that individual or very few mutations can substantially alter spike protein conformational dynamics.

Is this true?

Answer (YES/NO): YES